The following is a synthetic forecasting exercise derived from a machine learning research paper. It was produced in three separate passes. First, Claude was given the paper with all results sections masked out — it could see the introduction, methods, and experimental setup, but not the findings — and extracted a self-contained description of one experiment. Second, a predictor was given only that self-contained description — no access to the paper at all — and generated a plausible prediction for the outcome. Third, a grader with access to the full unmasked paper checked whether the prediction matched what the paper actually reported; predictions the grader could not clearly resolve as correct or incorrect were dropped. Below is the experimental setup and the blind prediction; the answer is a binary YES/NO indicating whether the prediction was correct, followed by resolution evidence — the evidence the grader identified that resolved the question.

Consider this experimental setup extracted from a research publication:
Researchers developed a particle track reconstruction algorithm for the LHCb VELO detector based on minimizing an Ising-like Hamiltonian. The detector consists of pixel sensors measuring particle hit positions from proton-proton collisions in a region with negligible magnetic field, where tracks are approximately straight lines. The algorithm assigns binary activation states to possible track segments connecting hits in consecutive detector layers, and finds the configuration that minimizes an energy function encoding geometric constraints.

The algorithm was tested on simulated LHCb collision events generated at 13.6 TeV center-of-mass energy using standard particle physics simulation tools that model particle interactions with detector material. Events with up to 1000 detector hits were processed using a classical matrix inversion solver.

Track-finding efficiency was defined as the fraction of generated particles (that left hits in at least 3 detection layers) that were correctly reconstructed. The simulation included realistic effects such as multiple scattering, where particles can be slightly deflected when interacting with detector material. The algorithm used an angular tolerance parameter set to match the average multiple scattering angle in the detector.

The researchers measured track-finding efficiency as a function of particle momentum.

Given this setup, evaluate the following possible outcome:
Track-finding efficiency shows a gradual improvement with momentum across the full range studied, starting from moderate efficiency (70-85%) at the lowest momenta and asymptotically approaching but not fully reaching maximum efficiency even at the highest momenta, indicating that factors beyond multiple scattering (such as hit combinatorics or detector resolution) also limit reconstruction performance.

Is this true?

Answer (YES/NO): NO